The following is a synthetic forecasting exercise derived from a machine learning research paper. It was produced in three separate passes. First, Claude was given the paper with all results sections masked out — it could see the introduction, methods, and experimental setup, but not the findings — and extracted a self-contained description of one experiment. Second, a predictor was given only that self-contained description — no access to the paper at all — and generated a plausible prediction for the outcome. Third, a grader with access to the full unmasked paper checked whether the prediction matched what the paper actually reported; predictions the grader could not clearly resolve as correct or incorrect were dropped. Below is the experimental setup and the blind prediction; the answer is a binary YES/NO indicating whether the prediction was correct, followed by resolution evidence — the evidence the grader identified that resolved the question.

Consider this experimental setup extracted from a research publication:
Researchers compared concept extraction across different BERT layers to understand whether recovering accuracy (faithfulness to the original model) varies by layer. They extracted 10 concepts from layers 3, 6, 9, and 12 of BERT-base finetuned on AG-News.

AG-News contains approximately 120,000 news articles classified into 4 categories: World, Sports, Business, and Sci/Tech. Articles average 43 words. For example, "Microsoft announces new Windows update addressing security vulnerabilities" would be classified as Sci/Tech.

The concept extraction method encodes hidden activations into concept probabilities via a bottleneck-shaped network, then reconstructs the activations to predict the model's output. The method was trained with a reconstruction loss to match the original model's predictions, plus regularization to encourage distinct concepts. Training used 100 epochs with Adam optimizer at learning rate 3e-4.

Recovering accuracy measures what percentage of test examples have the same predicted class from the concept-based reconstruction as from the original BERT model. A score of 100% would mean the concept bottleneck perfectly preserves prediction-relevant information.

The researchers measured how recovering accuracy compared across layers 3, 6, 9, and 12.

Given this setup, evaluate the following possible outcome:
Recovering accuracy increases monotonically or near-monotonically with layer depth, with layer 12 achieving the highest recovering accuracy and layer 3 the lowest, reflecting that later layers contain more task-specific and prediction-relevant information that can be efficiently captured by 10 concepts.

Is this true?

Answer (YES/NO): NO